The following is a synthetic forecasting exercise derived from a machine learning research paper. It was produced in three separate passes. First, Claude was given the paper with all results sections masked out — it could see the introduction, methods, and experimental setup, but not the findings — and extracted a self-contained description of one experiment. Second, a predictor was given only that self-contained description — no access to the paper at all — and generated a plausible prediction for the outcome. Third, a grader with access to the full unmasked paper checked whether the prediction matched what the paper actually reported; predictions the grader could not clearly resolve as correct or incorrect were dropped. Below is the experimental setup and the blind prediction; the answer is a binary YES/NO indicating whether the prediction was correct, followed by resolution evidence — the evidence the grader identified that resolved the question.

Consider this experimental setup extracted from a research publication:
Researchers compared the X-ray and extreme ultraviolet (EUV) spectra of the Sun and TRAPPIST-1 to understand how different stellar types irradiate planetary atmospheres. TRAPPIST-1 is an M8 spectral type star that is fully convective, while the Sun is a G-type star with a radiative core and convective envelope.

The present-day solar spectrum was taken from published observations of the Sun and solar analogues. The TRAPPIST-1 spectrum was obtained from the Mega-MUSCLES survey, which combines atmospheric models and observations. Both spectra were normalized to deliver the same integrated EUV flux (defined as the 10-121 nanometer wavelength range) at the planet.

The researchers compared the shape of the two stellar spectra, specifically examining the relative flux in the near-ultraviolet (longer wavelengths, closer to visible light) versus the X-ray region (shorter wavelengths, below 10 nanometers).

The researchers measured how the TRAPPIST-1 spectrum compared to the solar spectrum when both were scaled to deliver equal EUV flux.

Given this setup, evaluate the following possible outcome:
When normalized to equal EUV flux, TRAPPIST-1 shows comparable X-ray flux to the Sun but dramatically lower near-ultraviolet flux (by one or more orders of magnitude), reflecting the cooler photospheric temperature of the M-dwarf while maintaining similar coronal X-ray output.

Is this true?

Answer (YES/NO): YES